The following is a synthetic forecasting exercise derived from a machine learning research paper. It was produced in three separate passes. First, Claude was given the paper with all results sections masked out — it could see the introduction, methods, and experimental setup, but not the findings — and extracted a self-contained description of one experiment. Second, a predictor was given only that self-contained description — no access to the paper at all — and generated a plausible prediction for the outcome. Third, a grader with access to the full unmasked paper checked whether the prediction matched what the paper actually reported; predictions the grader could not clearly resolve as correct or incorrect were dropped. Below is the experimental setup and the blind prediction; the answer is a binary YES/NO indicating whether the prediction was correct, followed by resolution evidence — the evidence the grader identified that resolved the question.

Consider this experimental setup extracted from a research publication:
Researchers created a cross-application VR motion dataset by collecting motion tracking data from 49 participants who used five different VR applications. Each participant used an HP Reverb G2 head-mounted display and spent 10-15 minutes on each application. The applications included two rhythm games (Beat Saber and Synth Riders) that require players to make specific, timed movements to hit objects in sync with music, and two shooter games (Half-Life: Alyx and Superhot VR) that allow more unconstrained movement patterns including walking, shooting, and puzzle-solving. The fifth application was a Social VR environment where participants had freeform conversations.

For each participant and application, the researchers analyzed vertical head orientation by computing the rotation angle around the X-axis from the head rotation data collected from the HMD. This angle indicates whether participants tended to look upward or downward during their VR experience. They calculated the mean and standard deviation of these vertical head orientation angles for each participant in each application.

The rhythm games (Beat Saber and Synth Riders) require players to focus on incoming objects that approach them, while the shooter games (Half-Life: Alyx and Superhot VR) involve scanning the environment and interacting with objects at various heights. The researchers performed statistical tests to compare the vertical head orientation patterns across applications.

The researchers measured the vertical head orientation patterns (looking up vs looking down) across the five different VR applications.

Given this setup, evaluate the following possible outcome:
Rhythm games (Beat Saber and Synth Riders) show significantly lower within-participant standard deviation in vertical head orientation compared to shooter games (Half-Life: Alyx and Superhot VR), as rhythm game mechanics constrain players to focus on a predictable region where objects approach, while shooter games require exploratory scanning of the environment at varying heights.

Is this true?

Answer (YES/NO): NO